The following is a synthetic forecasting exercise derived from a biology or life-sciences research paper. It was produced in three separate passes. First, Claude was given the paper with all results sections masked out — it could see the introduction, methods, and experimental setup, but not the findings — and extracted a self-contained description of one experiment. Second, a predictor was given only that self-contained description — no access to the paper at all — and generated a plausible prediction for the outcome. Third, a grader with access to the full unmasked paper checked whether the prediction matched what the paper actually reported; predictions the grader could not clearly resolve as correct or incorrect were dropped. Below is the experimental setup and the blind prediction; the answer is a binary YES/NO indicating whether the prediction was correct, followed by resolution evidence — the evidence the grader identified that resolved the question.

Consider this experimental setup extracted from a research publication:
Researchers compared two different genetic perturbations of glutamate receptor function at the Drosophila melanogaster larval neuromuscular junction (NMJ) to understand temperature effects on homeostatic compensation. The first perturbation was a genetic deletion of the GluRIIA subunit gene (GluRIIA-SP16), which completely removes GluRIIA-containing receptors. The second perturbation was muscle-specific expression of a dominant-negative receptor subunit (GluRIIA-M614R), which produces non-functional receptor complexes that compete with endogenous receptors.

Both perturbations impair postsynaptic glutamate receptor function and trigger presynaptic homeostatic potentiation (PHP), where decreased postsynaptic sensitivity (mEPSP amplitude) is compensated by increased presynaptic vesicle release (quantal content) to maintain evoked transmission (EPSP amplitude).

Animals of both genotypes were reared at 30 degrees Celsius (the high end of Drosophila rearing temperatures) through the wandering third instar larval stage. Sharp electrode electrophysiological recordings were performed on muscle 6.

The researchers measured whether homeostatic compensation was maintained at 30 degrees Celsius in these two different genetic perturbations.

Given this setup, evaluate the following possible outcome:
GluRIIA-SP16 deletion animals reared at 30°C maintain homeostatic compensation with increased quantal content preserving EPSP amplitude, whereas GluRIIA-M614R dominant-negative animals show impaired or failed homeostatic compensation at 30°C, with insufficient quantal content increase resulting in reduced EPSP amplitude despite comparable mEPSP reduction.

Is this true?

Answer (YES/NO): NO